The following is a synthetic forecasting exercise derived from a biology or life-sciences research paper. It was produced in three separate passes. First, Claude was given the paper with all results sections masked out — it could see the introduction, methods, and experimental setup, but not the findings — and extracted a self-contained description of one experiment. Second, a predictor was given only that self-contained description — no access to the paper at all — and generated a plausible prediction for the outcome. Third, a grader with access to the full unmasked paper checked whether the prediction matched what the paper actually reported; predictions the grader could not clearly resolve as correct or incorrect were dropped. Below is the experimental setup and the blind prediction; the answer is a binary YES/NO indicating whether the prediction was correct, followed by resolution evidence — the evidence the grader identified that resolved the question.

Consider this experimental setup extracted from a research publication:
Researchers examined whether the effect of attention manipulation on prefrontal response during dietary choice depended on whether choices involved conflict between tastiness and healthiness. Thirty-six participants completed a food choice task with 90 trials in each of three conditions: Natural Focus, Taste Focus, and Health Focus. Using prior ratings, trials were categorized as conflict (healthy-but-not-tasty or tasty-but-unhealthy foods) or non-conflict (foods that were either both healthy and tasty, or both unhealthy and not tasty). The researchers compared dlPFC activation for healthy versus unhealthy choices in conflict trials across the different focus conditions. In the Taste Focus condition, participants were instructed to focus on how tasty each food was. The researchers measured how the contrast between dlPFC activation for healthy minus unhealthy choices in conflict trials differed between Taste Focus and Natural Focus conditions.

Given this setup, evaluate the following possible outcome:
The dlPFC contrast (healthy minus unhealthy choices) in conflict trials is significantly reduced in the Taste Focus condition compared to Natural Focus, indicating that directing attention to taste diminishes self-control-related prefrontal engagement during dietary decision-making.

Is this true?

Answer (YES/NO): NO